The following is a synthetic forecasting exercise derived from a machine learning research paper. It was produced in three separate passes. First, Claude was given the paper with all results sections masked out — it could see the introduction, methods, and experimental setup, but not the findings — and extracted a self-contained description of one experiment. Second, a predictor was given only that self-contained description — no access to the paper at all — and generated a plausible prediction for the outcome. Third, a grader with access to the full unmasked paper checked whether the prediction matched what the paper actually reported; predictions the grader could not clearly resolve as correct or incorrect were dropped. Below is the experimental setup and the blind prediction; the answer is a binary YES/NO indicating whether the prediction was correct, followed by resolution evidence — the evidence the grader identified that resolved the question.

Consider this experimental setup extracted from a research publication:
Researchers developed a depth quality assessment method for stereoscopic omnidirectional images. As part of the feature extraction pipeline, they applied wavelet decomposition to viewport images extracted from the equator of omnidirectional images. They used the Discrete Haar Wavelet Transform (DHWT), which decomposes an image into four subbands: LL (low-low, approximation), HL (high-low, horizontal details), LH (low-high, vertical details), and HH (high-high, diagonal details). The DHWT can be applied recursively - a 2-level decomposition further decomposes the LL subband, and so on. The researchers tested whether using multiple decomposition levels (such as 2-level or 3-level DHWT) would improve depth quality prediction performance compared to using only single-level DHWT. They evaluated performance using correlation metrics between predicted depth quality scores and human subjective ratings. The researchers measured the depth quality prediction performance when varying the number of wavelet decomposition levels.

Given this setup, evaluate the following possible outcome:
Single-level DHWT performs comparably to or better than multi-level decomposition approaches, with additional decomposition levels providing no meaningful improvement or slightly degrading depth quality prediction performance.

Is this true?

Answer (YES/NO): YES